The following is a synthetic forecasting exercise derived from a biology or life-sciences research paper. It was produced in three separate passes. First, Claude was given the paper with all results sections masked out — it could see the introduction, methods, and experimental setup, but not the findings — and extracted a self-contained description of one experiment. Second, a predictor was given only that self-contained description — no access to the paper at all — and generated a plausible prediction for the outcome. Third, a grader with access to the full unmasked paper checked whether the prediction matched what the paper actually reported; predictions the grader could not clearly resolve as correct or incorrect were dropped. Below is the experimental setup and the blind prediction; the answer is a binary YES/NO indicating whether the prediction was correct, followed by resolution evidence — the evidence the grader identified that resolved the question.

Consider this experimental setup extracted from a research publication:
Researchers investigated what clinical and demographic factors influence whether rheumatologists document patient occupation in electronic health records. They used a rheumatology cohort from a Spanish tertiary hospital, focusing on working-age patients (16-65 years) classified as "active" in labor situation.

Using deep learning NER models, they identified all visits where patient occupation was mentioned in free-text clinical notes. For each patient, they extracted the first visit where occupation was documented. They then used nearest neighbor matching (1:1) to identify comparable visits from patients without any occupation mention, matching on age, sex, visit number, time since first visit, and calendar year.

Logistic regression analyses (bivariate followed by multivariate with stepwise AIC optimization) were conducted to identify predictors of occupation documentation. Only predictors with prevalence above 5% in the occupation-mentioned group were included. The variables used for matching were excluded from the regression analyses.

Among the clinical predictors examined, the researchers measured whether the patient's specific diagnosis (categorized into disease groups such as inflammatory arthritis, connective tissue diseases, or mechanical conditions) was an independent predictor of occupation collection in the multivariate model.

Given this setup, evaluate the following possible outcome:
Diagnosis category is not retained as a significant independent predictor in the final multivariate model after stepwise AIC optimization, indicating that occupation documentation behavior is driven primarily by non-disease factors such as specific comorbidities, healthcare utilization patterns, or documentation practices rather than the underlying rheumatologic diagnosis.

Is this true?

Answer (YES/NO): NO